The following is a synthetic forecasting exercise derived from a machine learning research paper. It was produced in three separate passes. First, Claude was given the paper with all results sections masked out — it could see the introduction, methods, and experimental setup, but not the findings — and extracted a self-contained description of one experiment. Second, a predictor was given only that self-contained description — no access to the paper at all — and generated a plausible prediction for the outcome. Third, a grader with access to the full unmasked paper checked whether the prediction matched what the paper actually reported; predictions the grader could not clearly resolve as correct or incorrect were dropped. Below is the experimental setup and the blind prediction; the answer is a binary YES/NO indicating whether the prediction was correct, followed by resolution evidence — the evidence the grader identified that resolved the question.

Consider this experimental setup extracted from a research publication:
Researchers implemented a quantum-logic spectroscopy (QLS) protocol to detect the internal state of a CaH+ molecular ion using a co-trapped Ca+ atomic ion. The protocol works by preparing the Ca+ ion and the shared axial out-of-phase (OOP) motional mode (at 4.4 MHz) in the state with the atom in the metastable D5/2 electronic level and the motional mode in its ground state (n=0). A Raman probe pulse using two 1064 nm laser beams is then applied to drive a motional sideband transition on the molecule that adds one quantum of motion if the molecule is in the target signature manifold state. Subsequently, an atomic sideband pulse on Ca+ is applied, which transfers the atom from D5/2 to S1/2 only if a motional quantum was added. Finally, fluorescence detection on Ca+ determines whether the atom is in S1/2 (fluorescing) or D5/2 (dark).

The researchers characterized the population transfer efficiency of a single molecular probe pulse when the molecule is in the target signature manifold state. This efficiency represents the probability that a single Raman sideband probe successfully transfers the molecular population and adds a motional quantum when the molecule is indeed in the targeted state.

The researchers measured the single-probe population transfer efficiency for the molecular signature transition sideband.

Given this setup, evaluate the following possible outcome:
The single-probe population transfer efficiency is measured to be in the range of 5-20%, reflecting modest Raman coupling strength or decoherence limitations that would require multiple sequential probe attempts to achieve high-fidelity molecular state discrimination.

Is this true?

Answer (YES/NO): NO